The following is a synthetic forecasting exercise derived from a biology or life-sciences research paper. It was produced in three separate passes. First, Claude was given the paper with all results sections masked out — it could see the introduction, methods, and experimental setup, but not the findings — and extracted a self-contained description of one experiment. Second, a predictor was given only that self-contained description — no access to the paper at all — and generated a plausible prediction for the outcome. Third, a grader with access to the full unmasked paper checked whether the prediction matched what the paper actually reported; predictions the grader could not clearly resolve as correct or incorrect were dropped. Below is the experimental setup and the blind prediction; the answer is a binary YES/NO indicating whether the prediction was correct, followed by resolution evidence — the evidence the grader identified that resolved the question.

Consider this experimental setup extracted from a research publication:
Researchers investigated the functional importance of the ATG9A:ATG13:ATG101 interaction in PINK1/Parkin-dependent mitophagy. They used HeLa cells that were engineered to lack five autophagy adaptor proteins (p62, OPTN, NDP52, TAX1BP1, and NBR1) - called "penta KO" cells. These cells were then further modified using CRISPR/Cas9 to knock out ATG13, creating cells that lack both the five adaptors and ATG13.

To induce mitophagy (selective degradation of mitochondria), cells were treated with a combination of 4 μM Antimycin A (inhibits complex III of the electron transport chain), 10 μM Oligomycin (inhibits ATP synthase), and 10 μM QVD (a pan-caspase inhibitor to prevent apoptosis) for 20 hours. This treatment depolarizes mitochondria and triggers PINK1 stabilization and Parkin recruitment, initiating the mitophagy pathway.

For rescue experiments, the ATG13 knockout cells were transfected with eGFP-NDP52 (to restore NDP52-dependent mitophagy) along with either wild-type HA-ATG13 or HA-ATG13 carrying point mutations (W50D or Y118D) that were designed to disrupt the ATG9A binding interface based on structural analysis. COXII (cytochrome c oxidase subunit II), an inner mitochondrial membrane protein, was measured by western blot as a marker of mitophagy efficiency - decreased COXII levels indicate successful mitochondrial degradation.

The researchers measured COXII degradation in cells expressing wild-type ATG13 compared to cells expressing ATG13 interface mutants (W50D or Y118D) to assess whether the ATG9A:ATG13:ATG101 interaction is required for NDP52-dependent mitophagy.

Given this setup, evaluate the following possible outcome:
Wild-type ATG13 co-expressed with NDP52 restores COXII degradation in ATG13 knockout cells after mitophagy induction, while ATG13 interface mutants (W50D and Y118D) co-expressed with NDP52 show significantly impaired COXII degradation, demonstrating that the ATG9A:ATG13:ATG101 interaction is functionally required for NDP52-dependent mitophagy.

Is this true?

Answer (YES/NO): YES